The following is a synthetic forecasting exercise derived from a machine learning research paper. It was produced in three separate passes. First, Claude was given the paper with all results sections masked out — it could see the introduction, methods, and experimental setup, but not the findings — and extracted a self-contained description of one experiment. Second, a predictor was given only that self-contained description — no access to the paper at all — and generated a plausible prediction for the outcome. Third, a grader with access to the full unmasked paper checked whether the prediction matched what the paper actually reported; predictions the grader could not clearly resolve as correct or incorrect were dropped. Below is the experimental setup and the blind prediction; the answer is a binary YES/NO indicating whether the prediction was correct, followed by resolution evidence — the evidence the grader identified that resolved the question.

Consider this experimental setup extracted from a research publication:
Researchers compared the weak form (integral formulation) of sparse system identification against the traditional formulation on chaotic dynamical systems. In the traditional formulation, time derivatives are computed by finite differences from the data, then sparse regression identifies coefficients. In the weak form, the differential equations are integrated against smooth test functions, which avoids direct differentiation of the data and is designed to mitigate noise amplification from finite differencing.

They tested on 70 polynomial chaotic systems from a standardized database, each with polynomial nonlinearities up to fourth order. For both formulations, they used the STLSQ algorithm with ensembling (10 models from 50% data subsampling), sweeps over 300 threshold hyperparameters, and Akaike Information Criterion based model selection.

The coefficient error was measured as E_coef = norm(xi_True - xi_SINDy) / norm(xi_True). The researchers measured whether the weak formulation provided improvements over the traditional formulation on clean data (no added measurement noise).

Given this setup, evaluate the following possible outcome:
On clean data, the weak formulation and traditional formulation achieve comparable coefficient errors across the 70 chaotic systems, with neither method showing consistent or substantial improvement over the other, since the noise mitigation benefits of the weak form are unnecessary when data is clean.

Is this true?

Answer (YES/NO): NO